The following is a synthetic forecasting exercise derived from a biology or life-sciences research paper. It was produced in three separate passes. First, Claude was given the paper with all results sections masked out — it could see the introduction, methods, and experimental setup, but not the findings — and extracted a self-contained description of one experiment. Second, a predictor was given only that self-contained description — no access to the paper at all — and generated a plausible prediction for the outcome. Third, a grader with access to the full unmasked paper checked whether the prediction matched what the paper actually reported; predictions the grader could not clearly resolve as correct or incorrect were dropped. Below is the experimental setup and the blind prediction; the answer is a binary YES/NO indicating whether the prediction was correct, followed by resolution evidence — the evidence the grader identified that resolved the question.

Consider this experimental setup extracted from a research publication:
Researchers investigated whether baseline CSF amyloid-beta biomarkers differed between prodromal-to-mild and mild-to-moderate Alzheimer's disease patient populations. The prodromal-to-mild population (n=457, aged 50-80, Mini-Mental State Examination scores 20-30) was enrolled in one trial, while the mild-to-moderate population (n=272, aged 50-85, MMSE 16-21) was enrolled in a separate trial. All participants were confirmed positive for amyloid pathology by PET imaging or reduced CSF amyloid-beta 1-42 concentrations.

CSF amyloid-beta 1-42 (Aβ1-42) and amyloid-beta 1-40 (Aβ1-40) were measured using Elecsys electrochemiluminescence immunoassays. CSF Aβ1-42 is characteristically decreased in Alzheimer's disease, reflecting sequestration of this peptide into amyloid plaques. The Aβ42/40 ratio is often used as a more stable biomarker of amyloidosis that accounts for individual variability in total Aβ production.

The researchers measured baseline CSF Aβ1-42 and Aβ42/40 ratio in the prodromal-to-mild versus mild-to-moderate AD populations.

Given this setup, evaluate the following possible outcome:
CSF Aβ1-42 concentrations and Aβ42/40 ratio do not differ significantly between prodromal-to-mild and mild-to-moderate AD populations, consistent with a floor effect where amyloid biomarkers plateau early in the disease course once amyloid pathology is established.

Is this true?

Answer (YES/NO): NO